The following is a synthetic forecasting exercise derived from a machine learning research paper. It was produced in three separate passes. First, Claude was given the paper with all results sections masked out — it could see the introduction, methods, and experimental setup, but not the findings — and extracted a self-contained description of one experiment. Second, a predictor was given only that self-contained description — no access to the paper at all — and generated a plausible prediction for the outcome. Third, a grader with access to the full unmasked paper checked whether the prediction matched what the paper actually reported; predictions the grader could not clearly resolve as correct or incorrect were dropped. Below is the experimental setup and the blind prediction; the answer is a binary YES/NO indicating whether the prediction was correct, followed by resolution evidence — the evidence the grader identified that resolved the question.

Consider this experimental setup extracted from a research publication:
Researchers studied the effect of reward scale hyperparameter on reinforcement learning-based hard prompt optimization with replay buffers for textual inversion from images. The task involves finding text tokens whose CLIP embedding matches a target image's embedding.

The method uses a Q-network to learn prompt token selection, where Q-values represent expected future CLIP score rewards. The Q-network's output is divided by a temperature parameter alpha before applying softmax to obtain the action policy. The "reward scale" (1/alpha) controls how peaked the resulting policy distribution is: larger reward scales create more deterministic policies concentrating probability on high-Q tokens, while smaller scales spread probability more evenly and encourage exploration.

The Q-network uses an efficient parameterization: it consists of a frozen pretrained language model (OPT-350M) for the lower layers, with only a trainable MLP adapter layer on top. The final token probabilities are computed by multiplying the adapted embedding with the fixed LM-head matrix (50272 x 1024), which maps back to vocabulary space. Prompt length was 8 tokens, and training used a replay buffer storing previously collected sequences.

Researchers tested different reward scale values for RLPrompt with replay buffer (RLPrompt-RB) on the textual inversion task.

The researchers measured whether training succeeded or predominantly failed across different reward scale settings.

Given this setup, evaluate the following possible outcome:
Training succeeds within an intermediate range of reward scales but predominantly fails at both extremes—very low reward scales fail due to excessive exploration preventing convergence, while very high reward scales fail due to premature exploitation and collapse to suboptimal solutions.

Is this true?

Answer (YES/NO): NO